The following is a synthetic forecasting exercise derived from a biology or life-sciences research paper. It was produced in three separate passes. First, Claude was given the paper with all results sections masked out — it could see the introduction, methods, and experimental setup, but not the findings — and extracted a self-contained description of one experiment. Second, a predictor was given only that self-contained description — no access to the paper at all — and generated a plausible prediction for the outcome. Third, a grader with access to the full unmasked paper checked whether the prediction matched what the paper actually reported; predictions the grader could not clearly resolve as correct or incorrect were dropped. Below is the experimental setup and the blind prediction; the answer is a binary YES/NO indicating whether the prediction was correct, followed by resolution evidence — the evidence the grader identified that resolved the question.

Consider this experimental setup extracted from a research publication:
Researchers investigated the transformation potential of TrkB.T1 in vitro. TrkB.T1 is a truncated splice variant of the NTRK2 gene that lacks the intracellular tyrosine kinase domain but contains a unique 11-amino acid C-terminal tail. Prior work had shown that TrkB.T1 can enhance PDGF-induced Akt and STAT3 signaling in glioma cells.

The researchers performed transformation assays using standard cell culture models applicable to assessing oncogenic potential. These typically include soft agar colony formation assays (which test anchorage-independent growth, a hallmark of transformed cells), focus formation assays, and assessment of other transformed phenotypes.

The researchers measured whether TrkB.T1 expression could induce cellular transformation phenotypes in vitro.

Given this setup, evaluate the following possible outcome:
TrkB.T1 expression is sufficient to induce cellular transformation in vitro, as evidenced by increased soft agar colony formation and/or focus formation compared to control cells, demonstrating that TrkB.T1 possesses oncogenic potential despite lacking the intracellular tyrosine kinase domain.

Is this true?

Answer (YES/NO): YES